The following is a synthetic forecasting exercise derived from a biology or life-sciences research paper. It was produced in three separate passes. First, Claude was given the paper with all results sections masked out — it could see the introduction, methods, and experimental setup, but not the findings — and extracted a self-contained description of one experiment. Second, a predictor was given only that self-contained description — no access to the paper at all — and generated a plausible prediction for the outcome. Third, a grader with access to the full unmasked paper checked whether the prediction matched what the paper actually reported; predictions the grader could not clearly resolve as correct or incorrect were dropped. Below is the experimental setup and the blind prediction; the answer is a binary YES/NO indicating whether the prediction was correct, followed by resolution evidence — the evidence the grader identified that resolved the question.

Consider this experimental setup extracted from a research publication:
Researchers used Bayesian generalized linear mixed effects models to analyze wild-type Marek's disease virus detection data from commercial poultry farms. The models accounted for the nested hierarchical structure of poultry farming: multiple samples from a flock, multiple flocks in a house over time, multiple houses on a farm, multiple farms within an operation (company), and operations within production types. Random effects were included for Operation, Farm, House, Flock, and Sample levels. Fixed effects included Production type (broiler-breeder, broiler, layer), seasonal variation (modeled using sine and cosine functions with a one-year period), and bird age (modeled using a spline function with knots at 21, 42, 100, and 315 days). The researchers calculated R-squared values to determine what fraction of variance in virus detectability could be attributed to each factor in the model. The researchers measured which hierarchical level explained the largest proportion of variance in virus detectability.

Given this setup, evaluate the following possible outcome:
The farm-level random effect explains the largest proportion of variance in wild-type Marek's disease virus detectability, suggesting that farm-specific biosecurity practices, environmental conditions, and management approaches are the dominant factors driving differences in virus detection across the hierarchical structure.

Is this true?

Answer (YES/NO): NO